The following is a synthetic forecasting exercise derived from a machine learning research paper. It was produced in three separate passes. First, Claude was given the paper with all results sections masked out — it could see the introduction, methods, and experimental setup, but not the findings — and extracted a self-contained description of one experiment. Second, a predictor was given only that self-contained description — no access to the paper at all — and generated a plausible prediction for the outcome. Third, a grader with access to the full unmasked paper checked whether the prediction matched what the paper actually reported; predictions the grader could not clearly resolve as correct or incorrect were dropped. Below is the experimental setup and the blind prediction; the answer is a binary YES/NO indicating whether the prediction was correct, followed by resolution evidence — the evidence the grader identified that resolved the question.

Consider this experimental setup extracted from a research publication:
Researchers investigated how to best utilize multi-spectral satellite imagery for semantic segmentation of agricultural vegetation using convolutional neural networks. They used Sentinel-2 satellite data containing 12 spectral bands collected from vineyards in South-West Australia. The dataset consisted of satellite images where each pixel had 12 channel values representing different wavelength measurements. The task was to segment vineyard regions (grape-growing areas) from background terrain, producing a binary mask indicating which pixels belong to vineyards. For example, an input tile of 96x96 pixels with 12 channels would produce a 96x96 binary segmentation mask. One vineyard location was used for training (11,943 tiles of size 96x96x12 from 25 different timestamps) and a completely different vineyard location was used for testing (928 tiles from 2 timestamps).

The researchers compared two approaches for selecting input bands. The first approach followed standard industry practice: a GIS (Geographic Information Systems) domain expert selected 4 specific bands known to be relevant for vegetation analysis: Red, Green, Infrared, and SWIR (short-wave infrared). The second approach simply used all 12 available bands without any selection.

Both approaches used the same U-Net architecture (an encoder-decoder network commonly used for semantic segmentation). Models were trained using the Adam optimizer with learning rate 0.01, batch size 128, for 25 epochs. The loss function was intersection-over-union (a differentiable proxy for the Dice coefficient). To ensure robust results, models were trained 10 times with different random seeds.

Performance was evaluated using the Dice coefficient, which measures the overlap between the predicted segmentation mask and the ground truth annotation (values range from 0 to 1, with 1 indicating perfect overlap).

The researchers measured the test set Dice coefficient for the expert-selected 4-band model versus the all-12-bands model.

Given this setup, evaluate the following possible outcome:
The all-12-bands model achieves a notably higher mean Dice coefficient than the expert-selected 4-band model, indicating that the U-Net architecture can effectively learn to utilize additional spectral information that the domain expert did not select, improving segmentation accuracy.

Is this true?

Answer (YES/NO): YES